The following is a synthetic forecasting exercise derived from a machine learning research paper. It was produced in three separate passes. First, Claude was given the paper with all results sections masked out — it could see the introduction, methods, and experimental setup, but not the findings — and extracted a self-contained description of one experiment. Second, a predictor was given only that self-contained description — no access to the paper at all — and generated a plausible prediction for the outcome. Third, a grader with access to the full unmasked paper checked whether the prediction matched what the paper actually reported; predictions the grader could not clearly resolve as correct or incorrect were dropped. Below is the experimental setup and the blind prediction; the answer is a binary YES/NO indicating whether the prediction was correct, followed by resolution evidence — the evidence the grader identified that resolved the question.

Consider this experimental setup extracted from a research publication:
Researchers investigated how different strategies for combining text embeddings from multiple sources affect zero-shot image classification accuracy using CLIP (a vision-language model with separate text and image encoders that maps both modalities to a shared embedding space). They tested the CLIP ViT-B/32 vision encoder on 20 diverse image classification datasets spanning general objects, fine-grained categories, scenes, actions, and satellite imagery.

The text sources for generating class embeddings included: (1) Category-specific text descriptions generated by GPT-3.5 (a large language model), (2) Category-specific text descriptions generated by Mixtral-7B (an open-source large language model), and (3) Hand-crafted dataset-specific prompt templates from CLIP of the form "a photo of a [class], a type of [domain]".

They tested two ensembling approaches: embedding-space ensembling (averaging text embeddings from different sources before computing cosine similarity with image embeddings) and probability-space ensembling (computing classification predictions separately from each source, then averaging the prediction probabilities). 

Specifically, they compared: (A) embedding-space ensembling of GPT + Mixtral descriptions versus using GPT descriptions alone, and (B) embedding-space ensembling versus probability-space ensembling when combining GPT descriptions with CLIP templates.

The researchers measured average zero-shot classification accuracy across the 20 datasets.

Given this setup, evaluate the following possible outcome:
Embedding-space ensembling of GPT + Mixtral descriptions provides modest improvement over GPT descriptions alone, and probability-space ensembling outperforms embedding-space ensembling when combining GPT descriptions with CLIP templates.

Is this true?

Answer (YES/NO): YES